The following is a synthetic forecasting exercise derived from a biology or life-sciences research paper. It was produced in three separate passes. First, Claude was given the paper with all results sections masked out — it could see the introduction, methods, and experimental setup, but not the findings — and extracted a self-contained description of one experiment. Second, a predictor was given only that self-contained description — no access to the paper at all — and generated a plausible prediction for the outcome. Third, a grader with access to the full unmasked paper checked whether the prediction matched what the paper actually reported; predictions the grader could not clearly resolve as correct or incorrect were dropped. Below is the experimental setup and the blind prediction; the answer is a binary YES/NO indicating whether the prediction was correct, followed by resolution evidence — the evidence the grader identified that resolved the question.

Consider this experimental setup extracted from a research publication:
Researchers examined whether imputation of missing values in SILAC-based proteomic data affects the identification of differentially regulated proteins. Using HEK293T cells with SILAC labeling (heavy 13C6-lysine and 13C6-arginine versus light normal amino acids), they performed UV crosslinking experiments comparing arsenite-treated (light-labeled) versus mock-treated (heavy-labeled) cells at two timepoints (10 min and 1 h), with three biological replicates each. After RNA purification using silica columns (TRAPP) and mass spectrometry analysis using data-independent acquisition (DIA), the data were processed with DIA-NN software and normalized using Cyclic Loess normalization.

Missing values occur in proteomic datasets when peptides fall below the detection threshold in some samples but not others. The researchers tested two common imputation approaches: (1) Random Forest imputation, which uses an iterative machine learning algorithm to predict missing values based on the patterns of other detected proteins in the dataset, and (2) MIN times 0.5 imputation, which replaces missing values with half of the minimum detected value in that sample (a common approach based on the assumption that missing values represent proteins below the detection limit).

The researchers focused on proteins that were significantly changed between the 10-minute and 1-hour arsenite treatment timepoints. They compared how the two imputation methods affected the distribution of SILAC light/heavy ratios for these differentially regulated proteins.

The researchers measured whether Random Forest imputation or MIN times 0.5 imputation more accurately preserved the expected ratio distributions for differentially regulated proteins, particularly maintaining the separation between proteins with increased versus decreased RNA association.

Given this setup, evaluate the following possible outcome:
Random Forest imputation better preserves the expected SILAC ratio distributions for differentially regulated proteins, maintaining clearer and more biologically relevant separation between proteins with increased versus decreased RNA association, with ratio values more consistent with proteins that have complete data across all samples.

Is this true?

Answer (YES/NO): YES